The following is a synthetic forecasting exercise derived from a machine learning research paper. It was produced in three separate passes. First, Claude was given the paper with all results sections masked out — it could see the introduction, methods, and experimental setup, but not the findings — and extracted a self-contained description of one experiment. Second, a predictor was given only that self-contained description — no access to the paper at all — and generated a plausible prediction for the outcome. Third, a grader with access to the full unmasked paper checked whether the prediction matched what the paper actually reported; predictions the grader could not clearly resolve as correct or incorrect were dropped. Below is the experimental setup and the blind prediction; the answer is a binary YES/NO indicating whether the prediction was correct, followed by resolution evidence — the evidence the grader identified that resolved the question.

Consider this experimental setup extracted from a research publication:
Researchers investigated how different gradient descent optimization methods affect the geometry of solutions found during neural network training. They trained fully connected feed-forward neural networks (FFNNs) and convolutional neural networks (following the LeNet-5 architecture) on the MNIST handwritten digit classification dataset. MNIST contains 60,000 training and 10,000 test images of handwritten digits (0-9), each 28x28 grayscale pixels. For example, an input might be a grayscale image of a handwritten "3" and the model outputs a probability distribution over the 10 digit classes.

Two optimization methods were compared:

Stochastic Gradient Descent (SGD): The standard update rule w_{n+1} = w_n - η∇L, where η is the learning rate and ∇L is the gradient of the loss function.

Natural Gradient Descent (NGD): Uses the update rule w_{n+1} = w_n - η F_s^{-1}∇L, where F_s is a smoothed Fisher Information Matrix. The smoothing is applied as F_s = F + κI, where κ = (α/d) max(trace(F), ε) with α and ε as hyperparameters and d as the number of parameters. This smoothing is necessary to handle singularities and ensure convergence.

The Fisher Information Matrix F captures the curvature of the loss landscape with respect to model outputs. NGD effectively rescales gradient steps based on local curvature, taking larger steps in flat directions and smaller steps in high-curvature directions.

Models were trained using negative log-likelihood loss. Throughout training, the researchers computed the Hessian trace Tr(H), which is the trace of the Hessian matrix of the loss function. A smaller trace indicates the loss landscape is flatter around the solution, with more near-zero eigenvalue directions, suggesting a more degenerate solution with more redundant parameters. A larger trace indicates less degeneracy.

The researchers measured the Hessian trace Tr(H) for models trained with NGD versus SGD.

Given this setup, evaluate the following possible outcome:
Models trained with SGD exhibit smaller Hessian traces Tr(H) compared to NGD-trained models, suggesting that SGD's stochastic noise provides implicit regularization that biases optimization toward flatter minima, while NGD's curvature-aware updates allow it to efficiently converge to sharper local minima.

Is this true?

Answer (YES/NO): YES